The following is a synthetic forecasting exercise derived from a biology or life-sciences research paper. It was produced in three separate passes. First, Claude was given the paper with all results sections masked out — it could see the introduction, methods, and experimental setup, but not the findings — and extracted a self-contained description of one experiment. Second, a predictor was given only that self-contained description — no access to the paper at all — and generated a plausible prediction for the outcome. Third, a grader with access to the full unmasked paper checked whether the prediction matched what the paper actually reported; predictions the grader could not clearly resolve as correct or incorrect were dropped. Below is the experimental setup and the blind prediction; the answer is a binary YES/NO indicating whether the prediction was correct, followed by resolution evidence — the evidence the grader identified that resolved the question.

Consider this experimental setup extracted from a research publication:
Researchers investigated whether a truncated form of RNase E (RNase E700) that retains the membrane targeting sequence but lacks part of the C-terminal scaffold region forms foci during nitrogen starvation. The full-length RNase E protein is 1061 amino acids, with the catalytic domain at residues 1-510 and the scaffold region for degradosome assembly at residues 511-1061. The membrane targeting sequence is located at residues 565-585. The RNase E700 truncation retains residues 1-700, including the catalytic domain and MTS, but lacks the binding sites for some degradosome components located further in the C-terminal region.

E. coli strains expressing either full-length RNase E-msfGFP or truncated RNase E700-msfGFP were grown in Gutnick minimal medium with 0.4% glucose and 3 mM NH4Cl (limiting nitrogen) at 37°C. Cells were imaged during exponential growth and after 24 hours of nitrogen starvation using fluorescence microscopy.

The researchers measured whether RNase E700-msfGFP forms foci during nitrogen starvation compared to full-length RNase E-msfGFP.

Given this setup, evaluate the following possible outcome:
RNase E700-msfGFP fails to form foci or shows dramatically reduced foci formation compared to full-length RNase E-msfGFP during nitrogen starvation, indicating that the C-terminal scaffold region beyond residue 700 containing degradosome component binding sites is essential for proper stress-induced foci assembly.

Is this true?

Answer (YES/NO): NO